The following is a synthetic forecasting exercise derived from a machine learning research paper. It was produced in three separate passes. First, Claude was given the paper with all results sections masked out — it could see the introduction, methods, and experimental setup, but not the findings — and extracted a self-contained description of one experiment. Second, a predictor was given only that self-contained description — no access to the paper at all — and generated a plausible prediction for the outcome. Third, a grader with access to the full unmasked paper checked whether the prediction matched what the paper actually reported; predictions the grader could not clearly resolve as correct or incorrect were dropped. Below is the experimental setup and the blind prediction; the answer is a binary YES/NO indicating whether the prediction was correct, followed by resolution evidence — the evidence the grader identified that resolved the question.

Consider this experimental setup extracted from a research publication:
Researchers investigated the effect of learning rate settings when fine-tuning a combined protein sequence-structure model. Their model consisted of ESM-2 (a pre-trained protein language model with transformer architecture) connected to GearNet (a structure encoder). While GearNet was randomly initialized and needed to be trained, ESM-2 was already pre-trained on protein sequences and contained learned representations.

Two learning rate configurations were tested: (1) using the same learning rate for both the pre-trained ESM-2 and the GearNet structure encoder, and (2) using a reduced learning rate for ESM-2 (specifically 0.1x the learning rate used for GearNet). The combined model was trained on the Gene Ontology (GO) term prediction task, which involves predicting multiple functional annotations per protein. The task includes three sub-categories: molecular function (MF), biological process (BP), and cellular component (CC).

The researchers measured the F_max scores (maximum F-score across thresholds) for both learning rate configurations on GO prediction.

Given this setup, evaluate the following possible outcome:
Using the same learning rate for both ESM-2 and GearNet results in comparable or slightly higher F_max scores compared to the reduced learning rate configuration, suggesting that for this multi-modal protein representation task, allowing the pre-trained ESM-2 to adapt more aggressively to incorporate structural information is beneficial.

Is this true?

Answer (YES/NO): NO